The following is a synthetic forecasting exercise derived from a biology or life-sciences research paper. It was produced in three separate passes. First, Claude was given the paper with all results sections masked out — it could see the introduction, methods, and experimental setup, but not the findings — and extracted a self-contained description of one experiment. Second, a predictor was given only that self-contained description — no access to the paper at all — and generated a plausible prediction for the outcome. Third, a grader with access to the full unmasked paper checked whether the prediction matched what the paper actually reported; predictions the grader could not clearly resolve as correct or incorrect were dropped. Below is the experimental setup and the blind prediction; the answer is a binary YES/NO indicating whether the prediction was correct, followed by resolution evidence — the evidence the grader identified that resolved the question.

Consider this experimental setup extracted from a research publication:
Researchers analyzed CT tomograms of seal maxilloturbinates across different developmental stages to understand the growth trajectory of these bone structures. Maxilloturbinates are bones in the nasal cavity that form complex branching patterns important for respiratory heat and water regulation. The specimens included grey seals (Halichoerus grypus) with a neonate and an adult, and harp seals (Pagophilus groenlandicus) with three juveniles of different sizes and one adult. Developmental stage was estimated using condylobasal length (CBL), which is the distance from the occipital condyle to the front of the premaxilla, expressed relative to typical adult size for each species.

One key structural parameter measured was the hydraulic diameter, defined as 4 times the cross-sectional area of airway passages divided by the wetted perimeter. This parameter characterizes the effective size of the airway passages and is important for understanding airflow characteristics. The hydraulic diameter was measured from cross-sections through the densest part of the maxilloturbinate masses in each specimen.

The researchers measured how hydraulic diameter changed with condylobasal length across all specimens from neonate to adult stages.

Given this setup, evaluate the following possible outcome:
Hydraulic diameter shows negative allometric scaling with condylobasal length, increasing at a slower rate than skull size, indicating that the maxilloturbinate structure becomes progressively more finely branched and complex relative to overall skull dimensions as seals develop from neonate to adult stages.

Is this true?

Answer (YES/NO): YES